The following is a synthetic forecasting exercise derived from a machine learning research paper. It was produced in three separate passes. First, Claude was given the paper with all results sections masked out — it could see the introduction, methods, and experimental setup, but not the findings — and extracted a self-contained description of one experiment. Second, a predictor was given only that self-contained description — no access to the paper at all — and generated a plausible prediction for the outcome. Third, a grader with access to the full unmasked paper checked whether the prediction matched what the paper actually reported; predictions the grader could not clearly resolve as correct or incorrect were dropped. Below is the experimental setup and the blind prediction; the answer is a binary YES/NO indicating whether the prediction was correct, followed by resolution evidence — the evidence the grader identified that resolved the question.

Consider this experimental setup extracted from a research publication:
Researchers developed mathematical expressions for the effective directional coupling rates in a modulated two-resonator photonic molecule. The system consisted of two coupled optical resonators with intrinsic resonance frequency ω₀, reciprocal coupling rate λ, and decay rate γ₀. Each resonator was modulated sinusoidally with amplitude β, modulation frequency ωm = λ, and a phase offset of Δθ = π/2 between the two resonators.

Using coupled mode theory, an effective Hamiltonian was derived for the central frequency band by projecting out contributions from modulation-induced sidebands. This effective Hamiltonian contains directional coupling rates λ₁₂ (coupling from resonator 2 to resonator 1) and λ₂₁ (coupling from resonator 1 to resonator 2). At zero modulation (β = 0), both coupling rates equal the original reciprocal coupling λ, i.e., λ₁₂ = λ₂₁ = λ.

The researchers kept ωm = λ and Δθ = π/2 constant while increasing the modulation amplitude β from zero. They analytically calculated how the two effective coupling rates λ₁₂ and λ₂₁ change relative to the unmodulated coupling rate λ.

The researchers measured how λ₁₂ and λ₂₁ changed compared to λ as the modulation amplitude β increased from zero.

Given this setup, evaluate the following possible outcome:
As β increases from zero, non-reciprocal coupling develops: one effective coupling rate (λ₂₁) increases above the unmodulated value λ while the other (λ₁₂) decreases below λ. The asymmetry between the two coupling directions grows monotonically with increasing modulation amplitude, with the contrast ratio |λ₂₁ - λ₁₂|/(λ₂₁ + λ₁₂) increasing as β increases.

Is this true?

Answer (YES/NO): NO